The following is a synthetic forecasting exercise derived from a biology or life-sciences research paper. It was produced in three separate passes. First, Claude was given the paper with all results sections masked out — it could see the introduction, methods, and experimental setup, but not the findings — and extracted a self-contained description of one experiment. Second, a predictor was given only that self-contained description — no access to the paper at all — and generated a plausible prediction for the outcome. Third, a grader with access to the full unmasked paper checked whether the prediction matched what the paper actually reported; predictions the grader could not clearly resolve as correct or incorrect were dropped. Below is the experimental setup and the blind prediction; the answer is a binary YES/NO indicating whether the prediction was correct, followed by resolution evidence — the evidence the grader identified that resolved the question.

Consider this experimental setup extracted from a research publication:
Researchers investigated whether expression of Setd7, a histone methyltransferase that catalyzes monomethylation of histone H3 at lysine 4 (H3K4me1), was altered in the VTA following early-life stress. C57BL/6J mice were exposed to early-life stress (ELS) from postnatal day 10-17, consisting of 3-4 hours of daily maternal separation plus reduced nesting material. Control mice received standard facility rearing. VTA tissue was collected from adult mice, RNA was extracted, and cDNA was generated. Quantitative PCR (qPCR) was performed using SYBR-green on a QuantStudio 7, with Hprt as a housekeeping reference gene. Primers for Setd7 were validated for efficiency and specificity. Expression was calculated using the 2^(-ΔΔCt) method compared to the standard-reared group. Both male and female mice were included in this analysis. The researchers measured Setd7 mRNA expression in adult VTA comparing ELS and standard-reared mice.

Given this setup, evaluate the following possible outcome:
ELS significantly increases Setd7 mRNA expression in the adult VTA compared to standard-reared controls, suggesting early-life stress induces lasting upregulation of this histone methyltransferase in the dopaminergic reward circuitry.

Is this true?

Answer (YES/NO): YES